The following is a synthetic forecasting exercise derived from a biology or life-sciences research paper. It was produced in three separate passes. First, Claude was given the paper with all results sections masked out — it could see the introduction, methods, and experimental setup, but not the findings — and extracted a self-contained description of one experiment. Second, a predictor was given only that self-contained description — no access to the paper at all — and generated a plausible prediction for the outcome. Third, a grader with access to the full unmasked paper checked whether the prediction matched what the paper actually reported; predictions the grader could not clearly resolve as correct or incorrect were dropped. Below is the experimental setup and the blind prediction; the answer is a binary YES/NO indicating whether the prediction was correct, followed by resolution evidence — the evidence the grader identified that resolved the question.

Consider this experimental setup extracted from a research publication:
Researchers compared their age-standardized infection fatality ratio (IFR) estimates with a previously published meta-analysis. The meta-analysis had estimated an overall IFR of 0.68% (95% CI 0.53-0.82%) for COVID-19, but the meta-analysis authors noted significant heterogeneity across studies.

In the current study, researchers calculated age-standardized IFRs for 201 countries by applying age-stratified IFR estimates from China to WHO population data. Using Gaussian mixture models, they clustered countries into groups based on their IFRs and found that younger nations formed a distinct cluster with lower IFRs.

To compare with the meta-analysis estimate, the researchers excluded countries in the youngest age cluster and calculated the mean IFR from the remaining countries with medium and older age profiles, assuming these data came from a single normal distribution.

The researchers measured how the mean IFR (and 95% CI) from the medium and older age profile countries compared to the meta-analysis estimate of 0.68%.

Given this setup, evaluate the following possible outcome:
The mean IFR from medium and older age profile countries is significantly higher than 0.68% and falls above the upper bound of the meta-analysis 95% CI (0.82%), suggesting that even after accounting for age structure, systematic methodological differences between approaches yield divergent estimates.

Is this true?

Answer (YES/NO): NO